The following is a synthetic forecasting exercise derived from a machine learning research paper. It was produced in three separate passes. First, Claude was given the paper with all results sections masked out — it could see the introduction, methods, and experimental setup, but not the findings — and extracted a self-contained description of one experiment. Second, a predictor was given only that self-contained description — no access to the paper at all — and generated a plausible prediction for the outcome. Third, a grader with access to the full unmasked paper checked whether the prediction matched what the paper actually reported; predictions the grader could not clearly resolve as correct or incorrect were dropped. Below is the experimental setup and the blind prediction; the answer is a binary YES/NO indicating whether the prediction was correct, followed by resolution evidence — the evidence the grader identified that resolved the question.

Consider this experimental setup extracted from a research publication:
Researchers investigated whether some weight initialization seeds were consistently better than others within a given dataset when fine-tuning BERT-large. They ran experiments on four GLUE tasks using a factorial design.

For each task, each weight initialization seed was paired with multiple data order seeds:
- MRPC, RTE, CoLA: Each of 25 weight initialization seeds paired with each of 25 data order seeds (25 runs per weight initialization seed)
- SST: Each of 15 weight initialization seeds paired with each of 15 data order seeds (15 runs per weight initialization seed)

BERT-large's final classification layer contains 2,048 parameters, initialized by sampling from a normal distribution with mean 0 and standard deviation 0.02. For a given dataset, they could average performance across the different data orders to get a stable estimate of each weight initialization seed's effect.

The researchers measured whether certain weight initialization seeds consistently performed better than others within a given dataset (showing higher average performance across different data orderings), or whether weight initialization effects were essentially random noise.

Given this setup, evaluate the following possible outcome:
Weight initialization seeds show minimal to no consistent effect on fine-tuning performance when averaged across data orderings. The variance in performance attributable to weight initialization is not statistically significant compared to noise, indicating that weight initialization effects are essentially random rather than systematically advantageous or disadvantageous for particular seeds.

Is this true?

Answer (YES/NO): NO